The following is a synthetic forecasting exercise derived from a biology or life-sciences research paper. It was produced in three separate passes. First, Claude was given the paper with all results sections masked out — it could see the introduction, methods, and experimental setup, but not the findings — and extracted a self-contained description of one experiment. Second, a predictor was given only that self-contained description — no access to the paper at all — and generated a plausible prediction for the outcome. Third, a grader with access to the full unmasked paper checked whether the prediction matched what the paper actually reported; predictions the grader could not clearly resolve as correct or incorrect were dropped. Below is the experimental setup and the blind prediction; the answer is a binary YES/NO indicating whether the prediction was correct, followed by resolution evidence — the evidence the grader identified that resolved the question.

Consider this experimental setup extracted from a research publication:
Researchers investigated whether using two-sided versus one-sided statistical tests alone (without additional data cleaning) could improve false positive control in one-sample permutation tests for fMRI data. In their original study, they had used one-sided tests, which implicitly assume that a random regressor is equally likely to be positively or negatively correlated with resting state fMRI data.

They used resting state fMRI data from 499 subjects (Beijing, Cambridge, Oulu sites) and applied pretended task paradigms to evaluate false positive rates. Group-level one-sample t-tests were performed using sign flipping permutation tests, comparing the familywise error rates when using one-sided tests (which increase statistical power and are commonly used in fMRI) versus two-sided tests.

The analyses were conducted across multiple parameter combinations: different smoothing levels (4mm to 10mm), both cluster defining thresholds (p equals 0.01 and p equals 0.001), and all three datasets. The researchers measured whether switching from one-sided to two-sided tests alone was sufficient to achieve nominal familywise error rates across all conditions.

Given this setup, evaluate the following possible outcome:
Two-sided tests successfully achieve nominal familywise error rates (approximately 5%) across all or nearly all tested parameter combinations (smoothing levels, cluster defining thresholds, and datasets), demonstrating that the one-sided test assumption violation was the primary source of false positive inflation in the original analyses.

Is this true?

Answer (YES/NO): NO